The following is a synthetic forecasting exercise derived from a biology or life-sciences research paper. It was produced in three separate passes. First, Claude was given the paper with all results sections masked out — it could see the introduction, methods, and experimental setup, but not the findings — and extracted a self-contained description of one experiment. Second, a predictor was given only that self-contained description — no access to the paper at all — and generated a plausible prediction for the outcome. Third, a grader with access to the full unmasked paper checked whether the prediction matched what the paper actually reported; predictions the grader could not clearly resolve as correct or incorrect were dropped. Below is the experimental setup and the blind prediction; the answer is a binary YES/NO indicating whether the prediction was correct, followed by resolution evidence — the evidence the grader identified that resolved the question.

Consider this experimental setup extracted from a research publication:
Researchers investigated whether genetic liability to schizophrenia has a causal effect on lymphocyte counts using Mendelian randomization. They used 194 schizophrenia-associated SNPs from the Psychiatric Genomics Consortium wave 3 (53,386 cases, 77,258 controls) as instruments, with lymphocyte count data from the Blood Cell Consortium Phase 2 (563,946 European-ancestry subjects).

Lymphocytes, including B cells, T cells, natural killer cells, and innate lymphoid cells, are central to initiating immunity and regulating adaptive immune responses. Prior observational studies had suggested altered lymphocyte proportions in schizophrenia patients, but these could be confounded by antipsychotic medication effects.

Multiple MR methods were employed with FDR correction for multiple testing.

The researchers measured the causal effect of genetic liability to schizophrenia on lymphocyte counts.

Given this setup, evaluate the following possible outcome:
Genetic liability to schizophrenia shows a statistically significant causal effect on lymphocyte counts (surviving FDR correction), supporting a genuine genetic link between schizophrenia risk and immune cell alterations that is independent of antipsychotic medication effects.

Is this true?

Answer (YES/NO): YES